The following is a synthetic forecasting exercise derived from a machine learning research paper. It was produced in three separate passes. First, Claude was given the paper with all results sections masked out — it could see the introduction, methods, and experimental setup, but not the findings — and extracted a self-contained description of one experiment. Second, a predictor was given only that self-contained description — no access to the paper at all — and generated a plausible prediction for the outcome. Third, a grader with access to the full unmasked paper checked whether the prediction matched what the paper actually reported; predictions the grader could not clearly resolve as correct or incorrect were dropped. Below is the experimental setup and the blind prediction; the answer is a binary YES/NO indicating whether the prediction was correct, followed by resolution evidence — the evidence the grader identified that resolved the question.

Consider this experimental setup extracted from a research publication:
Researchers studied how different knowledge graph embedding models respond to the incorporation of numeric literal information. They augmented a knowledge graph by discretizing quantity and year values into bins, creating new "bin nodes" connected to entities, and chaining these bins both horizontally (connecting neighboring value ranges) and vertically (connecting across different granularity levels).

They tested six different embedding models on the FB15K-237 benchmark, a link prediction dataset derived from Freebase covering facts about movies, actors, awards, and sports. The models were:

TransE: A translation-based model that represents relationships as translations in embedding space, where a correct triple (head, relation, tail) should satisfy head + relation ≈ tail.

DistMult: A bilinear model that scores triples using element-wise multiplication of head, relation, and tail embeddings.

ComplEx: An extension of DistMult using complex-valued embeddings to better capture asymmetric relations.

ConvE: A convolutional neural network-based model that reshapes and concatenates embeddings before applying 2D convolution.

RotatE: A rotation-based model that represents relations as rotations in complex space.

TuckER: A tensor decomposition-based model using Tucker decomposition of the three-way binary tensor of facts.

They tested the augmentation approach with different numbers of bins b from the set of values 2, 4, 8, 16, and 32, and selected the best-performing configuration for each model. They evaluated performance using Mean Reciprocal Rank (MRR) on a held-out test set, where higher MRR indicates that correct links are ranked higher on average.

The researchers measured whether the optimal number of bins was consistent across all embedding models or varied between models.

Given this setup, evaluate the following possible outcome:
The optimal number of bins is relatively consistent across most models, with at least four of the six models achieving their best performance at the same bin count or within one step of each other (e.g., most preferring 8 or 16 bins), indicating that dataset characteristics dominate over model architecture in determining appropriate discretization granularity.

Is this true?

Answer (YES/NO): NO